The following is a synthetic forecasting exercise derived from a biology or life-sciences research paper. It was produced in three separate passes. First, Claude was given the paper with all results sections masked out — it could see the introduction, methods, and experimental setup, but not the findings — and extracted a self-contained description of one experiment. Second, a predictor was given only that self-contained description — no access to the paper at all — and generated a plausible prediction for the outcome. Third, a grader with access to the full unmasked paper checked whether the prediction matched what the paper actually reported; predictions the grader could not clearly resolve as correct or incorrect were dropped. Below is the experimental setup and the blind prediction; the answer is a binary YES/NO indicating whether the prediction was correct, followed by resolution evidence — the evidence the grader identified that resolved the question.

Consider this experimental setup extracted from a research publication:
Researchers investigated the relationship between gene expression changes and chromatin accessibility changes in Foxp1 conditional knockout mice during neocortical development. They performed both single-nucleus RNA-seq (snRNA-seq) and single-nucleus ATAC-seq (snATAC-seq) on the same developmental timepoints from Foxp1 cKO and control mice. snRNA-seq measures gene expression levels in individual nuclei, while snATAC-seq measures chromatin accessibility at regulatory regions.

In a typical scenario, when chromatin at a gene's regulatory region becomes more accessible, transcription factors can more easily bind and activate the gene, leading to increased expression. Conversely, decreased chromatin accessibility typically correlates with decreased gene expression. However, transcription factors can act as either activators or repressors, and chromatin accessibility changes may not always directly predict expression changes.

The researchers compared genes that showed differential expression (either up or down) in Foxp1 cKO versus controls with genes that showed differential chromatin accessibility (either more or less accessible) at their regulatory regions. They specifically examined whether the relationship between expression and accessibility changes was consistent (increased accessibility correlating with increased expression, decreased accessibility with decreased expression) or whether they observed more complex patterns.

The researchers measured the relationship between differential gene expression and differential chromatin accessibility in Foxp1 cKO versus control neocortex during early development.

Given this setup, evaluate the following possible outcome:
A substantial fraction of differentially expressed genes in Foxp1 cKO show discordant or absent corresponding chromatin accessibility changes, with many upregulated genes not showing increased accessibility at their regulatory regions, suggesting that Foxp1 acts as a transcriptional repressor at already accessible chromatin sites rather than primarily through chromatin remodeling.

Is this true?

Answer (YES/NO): YES